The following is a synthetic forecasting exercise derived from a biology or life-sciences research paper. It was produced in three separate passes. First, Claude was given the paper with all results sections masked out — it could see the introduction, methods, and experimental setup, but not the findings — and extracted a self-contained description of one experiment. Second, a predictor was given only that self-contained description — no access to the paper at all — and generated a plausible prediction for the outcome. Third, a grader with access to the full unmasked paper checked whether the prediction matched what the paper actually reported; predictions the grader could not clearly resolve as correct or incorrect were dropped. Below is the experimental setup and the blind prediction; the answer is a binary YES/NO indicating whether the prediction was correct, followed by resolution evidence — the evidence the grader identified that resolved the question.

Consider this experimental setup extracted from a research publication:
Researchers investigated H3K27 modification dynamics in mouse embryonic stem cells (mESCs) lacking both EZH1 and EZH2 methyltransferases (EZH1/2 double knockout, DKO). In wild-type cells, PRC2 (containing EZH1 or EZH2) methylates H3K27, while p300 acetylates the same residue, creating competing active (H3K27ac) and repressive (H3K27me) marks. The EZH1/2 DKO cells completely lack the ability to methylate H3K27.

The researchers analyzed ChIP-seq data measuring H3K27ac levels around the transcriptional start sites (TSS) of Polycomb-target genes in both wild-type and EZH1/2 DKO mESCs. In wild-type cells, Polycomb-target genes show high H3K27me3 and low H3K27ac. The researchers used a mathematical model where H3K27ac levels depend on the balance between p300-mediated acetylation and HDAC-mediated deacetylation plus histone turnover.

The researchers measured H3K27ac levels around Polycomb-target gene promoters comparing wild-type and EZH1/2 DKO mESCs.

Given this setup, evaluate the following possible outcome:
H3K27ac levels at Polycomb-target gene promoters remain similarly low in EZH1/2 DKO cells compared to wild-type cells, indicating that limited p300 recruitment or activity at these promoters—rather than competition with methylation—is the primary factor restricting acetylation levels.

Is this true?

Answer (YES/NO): NO